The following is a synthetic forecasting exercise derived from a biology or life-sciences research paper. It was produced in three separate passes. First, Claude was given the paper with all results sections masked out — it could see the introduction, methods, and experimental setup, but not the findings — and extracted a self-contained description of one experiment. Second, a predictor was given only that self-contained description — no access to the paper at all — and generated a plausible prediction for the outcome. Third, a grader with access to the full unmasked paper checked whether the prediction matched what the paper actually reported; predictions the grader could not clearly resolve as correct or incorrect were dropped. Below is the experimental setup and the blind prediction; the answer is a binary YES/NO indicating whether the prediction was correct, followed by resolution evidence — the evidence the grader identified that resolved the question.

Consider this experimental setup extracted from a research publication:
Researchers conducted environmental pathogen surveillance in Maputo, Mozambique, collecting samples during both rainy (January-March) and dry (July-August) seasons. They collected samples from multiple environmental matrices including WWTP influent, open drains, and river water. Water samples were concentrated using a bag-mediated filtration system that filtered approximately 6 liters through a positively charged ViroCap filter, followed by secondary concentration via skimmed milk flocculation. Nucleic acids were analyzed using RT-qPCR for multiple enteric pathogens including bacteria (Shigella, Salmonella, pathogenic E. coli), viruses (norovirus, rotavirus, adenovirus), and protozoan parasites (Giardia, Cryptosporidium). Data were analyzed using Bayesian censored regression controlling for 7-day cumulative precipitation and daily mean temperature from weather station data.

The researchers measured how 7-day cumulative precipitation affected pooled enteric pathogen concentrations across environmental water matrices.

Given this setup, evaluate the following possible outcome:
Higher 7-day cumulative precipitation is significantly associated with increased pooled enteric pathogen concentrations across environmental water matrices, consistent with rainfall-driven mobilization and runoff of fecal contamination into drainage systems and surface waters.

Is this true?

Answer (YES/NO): YES